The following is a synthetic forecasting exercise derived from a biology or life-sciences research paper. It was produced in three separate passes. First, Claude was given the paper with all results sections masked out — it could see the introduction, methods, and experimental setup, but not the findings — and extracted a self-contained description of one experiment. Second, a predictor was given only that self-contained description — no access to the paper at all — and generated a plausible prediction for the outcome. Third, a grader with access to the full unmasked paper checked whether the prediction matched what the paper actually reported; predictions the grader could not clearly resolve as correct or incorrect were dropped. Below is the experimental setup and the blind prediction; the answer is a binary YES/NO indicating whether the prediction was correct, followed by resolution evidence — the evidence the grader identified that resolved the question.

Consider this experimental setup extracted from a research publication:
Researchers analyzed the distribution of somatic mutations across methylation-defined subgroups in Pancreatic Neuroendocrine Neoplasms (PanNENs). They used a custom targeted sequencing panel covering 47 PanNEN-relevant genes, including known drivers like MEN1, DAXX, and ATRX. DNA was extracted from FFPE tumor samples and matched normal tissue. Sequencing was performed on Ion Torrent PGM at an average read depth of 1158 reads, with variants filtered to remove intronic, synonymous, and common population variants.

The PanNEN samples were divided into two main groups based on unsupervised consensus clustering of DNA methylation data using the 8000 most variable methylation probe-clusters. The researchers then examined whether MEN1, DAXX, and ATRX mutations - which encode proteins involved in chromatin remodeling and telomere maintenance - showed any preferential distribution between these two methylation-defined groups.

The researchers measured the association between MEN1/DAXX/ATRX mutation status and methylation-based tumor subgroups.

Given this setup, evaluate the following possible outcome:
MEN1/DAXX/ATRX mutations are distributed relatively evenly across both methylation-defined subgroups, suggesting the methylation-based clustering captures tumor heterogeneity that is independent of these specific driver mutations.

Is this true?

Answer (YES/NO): NO